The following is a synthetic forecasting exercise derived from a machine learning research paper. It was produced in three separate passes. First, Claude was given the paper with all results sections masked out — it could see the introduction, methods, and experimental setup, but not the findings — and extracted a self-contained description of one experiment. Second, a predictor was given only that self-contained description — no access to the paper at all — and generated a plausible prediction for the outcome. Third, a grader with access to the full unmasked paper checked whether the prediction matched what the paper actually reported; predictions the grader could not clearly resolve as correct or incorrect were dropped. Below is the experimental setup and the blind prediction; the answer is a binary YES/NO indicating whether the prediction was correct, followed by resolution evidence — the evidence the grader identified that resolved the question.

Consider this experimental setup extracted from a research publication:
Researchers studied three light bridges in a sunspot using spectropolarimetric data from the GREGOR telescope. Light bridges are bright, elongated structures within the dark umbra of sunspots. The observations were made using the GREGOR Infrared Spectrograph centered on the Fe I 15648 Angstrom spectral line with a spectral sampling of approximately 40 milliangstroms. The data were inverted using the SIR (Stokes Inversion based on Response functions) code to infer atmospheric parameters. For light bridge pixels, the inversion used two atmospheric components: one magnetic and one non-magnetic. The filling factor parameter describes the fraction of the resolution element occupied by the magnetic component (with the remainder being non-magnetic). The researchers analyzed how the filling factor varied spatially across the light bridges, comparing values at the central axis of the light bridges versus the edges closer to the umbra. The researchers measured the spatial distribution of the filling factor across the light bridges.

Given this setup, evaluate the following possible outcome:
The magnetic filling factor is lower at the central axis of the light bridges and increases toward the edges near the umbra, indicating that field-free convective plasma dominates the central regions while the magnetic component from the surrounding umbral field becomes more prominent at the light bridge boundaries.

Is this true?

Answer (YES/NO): YES